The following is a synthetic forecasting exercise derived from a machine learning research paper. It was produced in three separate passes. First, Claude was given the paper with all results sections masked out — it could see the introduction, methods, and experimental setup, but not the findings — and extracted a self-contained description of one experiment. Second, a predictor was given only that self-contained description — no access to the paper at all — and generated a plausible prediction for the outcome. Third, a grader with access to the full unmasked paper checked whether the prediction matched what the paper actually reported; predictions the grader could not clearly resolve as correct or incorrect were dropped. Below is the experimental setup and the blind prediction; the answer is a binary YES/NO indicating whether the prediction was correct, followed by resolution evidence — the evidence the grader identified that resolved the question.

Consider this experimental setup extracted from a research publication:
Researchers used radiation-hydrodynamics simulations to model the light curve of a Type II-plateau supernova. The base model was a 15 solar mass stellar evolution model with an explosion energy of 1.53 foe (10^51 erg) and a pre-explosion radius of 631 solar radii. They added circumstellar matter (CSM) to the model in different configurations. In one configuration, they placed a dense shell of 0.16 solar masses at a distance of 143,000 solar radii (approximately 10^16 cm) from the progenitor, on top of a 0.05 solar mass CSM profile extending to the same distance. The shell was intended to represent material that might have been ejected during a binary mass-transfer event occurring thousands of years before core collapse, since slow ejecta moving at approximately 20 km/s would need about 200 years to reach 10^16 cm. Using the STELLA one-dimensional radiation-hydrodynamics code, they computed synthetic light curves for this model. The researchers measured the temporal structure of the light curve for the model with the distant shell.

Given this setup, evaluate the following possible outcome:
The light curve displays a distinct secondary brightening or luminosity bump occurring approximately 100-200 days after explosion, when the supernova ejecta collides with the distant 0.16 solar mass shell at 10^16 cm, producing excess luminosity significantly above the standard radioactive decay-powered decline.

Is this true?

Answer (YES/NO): YES